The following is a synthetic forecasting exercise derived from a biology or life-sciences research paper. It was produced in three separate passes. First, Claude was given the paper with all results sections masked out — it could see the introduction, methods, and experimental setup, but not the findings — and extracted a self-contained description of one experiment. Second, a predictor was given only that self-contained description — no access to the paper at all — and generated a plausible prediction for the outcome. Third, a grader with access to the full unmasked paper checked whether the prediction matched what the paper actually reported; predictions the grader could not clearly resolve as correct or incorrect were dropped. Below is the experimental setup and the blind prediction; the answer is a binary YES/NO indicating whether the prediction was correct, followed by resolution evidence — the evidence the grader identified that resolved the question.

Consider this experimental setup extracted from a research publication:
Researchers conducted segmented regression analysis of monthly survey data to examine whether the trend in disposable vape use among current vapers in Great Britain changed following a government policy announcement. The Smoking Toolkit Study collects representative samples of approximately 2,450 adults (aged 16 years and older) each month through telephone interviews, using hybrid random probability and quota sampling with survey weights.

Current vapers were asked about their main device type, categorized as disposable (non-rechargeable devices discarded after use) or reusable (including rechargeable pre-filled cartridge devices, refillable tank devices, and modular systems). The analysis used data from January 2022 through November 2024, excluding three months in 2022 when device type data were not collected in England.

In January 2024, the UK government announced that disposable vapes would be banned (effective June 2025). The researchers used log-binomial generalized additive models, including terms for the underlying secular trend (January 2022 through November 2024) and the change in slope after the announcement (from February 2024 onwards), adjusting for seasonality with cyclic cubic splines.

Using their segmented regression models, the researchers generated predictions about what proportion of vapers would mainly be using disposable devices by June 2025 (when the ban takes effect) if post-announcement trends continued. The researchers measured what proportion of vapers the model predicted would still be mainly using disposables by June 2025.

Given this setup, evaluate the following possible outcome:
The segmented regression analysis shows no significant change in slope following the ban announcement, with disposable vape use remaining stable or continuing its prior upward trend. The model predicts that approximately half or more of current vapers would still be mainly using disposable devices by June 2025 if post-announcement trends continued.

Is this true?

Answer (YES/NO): NO